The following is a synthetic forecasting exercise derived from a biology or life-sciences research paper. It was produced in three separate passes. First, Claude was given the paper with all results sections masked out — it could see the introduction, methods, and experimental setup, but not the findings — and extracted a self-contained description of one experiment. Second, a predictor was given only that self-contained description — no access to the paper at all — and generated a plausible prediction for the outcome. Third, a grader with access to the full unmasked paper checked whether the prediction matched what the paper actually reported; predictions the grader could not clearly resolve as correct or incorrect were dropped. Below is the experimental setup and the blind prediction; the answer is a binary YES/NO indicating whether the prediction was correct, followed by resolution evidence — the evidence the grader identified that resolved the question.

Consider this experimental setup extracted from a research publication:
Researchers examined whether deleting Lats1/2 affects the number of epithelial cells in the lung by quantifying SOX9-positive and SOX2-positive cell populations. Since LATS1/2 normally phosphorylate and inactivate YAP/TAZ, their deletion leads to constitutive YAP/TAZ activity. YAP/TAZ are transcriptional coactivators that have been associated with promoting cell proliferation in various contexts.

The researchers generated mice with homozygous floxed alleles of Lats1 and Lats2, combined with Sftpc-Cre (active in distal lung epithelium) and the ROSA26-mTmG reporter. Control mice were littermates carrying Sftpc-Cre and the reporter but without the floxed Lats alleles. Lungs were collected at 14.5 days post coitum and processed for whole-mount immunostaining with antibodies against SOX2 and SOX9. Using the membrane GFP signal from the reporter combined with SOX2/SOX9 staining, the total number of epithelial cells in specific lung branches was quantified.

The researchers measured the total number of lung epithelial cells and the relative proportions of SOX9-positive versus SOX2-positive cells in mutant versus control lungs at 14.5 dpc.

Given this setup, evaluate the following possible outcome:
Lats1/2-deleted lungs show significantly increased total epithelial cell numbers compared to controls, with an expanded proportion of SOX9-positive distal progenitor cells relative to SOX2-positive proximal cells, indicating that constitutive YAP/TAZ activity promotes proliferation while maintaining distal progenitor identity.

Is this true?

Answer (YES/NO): NO